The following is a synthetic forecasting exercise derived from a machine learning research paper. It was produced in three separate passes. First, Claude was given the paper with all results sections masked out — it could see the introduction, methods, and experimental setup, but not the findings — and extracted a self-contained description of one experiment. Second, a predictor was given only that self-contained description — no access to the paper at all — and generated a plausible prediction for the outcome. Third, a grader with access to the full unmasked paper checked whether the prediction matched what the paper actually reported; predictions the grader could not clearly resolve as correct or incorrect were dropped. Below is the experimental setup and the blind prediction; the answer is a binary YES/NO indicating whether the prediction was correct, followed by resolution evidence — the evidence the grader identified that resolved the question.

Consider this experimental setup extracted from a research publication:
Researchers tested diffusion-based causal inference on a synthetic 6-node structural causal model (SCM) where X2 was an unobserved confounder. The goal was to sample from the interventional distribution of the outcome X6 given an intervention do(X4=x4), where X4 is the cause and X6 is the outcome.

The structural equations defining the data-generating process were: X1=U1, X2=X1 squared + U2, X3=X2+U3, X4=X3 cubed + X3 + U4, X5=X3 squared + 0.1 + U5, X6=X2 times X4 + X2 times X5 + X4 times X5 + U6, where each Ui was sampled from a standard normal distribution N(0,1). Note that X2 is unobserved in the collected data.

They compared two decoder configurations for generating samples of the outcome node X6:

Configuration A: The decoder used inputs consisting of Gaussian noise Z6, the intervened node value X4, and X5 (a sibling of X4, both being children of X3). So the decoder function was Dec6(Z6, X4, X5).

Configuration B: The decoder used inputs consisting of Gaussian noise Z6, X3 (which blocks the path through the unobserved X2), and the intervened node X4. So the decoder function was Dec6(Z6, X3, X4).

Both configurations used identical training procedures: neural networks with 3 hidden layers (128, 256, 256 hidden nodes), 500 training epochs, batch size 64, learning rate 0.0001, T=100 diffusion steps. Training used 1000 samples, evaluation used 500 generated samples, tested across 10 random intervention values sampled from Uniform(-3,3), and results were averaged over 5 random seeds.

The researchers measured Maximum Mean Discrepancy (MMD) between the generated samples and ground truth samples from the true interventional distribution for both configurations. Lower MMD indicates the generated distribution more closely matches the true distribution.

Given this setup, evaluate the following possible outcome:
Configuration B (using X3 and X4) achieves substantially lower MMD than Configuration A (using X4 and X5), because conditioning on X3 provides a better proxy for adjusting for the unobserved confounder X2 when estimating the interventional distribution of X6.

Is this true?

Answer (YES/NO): NO